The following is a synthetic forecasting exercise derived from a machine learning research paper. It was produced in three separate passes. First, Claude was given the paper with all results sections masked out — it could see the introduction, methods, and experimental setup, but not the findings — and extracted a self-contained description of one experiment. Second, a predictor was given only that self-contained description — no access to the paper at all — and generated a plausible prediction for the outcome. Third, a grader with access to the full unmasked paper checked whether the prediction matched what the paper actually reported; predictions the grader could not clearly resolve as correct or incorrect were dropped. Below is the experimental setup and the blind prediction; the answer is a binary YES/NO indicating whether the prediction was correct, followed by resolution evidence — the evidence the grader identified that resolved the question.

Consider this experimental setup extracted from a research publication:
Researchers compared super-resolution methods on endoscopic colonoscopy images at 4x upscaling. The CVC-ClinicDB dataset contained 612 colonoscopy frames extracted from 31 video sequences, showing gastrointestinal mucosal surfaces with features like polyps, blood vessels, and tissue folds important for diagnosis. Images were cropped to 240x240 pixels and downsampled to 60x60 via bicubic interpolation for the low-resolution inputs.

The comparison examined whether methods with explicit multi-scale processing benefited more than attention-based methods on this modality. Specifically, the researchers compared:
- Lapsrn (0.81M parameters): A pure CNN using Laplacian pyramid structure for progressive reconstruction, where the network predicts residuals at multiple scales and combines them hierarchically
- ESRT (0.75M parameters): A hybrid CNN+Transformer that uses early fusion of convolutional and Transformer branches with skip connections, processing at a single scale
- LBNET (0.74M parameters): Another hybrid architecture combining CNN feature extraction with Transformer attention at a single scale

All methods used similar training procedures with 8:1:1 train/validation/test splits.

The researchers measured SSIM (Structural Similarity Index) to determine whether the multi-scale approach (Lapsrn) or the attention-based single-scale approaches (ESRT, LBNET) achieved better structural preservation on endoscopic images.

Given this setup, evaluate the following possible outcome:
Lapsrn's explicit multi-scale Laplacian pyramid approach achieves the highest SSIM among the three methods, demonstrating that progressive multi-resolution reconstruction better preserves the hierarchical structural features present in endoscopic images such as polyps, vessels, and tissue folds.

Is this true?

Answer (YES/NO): NO